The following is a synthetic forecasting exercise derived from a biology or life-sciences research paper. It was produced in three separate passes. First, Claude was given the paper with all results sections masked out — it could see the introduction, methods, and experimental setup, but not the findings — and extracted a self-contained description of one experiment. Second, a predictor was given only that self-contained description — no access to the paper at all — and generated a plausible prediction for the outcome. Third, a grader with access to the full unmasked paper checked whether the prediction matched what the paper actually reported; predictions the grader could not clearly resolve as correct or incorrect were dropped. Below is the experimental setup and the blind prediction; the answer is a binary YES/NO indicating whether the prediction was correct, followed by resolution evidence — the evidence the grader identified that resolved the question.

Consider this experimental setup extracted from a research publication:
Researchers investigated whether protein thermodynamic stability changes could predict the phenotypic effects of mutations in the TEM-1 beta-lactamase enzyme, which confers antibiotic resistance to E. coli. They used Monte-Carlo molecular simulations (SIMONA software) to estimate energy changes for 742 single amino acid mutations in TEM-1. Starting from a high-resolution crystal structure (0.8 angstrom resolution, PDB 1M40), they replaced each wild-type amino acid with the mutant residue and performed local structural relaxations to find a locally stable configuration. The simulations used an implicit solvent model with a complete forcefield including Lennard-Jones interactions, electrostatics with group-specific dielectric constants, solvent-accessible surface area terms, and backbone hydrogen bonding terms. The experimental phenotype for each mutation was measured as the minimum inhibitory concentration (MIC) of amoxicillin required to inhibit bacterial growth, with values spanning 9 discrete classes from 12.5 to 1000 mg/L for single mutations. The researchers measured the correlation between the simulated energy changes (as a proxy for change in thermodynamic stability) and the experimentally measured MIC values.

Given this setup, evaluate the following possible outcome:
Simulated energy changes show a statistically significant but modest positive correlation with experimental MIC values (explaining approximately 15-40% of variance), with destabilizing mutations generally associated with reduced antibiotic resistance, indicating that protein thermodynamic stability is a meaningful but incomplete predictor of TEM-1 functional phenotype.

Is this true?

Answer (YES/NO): YES